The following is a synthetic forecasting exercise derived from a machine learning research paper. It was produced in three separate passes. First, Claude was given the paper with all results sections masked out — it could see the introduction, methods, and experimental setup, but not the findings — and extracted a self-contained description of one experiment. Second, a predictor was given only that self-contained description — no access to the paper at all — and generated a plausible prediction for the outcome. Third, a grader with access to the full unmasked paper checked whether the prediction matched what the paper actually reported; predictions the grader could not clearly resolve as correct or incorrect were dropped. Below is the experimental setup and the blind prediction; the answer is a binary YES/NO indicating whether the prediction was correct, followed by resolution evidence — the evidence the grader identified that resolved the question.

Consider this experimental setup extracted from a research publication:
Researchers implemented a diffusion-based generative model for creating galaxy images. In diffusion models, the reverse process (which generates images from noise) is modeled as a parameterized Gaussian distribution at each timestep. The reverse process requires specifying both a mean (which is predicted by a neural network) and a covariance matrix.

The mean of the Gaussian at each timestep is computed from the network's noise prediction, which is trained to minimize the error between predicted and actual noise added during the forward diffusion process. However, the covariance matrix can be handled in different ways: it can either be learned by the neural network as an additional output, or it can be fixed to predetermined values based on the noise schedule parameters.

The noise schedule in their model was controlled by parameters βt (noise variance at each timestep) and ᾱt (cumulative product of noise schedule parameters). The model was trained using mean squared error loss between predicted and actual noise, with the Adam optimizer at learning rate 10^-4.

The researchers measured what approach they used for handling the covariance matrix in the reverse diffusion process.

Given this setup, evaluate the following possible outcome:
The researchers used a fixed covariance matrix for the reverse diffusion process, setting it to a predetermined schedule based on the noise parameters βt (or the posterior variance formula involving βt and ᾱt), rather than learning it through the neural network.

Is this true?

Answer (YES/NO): YES